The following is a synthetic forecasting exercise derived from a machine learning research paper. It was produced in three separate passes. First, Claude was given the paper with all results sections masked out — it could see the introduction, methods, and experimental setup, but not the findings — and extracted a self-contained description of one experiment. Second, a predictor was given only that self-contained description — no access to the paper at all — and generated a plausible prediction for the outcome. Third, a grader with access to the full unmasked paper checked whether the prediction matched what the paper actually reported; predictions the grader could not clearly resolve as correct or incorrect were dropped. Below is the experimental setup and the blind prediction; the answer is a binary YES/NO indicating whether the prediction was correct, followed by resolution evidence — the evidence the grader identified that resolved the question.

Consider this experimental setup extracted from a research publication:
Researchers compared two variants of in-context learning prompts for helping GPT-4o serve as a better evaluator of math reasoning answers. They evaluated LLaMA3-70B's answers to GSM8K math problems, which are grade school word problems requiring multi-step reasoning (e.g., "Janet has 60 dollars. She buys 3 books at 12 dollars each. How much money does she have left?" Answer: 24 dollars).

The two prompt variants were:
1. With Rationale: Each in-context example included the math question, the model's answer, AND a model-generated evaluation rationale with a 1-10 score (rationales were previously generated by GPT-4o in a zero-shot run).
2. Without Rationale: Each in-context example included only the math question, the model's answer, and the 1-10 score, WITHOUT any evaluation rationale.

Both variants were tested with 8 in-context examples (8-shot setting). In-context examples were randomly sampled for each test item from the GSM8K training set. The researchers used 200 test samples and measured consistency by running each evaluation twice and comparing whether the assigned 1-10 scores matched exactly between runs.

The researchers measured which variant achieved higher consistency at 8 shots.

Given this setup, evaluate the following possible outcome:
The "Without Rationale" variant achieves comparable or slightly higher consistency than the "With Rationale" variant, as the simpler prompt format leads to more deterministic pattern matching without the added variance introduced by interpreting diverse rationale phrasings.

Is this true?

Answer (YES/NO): NO